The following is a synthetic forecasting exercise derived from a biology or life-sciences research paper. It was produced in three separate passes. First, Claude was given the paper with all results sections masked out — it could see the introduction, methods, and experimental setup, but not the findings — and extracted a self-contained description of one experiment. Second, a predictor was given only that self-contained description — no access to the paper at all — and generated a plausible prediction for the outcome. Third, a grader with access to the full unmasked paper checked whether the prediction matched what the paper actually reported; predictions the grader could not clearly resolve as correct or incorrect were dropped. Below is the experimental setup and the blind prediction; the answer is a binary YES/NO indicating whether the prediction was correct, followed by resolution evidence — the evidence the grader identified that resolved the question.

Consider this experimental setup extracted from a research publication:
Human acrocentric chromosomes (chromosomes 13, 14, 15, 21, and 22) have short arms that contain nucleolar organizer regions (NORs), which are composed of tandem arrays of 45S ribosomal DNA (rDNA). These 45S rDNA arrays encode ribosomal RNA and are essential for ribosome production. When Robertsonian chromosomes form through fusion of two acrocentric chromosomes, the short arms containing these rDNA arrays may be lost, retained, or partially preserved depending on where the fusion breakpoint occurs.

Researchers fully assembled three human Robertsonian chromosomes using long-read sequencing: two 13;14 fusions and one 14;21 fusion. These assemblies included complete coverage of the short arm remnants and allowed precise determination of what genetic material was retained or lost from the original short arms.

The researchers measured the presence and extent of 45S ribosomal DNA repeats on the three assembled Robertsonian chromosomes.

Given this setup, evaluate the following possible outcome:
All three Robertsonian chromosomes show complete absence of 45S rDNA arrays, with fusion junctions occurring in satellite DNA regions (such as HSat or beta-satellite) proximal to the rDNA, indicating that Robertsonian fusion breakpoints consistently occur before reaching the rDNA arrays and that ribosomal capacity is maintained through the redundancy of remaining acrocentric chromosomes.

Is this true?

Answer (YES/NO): NO